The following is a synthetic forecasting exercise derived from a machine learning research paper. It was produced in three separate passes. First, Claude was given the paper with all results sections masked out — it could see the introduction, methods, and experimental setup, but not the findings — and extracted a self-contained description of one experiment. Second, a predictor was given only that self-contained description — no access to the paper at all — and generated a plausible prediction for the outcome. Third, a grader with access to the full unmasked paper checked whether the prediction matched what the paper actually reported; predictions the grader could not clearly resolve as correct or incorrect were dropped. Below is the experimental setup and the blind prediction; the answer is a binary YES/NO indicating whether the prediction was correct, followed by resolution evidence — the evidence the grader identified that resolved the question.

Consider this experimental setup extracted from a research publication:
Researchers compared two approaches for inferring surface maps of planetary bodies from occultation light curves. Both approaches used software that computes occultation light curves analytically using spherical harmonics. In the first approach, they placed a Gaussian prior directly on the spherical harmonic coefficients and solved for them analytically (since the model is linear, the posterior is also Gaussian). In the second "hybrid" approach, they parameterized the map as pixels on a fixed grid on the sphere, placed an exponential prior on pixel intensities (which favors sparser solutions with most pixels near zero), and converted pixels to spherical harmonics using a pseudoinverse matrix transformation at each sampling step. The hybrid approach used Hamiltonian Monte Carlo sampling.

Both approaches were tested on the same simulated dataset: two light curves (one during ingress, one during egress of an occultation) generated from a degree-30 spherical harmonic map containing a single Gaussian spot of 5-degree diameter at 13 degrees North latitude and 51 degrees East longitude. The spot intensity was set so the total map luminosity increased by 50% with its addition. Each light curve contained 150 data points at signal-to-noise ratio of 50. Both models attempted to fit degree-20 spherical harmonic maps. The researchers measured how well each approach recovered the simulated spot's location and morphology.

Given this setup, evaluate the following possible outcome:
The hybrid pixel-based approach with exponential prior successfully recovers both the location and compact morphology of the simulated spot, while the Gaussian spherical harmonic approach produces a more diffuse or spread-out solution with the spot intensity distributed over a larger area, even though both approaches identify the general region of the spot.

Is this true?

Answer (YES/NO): YES